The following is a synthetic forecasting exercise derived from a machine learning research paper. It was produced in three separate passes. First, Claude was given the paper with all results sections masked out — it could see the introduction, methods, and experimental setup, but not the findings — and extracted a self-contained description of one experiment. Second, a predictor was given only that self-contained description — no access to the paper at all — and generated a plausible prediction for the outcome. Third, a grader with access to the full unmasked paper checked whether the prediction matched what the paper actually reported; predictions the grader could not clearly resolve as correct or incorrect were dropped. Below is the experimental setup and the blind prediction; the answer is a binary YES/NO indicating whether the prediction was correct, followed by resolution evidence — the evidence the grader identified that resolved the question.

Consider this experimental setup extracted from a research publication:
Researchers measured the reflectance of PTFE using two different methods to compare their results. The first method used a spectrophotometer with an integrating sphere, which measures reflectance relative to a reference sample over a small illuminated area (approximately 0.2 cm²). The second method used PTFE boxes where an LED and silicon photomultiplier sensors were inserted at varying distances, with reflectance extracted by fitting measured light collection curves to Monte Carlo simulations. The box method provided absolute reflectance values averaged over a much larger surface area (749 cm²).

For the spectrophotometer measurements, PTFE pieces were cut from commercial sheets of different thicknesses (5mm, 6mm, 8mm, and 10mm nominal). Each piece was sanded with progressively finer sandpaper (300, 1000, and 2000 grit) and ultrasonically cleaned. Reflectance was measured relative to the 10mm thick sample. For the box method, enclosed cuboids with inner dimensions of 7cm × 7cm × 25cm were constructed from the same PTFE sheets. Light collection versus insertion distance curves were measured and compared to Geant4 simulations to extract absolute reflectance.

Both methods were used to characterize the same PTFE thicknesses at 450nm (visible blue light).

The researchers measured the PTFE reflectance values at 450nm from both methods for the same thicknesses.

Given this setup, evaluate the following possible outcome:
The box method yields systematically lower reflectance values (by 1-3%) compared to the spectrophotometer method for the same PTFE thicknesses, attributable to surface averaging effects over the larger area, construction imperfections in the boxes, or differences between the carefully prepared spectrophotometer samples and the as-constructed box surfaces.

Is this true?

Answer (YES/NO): NO